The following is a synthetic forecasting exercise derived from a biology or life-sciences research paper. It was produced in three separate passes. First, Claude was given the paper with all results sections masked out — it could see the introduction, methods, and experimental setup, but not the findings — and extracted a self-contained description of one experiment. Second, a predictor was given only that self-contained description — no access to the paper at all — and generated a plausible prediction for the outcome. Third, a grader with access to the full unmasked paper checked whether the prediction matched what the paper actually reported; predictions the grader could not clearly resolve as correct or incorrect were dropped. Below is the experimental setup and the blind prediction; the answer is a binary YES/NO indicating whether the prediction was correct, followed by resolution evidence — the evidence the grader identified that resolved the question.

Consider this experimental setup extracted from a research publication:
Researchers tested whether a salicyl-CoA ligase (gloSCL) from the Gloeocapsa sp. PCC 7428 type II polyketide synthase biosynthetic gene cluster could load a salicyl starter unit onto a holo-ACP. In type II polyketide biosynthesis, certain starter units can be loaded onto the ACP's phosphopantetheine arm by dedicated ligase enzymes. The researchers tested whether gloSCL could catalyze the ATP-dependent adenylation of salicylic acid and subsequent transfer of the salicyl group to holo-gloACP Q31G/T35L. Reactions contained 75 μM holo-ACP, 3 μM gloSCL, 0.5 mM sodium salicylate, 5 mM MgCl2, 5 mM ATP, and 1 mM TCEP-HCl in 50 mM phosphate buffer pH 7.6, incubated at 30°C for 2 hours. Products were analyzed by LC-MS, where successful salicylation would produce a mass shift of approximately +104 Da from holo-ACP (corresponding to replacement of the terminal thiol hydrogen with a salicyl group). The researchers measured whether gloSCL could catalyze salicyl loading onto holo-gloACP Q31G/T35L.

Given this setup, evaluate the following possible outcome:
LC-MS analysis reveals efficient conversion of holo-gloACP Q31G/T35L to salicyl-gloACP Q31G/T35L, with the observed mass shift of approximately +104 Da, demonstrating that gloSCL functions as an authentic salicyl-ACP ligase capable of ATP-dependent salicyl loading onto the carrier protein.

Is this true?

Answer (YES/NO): YES